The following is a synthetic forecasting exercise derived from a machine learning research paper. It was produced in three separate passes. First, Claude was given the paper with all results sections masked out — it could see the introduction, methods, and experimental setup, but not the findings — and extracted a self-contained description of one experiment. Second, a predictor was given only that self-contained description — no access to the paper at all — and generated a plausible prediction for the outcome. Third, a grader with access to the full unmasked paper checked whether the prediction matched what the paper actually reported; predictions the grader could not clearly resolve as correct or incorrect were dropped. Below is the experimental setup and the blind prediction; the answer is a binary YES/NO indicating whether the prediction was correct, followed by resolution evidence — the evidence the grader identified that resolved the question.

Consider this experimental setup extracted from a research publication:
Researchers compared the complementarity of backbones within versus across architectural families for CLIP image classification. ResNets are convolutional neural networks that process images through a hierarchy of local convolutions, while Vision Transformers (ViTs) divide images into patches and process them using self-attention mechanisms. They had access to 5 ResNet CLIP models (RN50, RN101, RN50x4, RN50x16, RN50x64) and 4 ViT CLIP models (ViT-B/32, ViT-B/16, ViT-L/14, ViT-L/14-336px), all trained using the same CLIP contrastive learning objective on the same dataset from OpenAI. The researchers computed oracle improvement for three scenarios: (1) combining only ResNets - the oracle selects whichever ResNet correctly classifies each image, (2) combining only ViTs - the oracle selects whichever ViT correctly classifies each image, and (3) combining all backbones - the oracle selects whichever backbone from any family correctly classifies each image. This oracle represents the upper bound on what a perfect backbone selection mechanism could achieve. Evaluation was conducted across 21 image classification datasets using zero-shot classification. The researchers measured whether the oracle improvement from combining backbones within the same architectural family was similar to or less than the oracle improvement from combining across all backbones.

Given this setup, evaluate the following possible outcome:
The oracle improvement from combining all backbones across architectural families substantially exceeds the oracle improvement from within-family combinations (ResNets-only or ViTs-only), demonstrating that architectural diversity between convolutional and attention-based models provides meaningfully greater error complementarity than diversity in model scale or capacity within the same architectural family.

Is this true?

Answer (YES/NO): NO